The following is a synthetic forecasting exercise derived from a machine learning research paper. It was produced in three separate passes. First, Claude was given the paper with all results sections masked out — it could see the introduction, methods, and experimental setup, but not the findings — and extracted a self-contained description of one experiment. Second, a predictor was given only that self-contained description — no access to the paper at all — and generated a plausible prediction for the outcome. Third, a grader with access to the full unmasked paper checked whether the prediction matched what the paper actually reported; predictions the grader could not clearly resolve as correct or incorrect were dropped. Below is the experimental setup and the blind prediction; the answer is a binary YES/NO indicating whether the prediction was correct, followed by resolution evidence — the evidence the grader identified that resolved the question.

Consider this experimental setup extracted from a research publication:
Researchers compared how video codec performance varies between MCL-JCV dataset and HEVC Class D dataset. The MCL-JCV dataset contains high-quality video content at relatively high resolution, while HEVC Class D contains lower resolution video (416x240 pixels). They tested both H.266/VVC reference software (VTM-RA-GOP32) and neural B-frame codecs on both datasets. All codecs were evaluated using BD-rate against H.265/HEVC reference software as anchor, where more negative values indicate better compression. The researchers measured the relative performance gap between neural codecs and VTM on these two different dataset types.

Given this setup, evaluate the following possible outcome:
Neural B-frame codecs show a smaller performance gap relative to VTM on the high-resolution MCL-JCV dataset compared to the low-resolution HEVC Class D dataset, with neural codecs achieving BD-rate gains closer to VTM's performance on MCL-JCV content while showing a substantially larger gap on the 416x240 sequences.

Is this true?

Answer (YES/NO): NO